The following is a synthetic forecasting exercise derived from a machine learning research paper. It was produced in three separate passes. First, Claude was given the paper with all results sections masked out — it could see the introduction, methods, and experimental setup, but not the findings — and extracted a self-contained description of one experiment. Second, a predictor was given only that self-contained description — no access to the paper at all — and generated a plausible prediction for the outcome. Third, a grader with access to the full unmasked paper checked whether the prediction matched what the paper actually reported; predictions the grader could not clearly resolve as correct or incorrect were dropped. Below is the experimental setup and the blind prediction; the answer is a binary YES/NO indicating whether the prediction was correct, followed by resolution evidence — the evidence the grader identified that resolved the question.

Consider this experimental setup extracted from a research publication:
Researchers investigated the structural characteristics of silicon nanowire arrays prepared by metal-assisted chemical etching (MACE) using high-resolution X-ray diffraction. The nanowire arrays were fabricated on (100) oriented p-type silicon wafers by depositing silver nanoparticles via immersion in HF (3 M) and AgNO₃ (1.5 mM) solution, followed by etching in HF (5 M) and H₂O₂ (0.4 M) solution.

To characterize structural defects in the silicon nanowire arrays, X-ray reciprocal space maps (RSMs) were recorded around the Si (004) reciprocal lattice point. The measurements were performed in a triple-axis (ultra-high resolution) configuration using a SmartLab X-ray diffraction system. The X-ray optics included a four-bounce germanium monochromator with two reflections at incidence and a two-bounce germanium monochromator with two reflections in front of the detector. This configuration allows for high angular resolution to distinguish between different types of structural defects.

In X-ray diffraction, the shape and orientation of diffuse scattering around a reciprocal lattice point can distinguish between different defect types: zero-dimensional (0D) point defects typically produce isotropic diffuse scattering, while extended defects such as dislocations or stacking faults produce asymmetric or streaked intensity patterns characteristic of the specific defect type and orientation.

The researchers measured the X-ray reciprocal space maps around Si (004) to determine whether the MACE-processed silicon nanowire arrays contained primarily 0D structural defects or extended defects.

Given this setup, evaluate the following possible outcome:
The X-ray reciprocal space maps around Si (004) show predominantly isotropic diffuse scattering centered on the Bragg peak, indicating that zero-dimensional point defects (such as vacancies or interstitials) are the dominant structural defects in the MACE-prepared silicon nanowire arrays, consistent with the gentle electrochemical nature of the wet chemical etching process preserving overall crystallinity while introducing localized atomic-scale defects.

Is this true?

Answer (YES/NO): NO